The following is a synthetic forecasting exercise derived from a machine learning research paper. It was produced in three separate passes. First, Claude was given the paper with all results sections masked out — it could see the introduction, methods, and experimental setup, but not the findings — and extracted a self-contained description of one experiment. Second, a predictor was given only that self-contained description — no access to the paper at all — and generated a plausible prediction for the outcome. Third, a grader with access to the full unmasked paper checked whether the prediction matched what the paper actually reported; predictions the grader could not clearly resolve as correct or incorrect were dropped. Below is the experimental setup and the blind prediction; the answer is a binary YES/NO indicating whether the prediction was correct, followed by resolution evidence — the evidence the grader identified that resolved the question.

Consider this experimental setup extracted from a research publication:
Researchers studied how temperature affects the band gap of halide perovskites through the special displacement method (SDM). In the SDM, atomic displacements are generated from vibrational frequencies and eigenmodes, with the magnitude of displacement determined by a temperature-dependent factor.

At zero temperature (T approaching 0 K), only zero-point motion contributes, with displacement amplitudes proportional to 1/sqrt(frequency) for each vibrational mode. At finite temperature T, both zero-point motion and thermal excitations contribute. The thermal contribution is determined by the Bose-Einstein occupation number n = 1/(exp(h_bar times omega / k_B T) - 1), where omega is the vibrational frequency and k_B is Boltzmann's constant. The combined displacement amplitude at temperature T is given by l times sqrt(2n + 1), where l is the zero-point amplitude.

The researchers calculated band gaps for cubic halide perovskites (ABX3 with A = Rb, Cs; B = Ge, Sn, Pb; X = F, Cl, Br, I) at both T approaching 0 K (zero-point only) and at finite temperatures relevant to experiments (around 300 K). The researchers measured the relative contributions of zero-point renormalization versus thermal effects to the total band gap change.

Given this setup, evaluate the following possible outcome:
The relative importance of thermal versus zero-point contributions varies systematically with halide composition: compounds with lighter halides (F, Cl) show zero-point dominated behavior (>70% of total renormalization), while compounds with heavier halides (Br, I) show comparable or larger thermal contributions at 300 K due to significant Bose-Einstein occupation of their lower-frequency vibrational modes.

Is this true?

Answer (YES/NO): NO